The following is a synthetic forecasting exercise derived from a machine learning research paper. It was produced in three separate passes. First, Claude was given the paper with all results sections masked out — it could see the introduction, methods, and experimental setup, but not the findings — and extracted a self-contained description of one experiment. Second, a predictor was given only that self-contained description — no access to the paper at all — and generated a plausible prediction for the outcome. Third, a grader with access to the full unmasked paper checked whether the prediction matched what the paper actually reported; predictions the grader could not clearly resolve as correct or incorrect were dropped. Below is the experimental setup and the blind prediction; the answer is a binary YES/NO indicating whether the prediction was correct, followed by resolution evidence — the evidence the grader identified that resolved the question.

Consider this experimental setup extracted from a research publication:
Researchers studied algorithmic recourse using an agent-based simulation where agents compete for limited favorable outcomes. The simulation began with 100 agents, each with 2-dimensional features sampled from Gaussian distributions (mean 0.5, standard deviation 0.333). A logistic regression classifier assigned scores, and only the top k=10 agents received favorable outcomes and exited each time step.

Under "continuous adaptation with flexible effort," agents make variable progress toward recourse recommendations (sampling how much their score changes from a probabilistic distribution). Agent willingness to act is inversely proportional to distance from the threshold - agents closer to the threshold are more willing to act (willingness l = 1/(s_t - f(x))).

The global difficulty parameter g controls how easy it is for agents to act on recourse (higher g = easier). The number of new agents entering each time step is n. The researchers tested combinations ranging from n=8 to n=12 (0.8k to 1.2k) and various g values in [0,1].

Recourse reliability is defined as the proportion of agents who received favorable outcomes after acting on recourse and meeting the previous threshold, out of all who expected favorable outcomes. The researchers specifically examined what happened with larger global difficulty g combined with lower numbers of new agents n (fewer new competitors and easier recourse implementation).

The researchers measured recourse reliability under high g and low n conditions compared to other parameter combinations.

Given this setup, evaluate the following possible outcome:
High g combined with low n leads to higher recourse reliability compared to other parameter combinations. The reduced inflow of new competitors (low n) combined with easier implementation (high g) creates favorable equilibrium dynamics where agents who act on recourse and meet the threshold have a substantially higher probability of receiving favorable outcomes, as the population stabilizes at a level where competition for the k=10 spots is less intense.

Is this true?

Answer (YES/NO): NO